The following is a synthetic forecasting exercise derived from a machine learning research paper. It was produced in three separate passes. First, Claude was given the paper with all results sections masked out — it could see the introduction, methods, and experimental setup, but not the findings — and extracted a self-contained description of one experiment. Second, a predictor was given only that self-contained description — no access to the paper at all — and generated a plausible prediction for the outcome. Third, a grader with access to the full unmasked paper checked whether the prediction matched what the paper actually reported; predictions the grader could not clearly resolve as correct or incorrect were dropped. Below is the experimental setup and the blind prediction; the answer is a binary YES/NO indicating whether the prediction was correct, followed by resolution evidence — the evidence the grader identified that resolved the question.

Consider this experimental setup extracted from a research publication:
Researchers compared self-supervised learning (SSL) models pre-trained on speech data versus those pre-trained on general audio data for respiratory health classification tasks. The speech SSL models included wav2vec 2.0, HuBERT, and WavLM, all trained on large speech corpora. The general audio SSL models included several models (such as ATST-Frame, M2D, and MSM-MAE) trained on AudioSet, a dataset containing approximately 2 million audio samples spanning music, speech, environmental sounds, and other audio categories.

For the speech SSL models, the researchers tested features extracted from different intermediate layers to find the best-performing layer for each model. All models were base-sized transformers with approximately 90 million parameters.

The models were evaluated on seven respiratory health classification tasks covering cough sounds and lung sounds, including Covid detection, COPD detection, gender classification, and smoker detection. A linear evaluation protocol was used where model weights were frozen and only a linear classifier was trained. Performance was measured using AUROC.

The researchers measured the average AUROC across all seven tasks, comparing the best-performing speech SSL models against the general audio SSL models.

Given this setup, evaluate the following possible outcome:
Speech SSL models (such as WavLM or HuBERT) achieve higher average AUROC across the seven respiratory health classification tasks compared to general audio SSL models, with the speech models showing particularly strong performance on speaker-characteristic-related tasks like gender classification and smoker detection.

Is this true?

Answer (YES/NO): NO